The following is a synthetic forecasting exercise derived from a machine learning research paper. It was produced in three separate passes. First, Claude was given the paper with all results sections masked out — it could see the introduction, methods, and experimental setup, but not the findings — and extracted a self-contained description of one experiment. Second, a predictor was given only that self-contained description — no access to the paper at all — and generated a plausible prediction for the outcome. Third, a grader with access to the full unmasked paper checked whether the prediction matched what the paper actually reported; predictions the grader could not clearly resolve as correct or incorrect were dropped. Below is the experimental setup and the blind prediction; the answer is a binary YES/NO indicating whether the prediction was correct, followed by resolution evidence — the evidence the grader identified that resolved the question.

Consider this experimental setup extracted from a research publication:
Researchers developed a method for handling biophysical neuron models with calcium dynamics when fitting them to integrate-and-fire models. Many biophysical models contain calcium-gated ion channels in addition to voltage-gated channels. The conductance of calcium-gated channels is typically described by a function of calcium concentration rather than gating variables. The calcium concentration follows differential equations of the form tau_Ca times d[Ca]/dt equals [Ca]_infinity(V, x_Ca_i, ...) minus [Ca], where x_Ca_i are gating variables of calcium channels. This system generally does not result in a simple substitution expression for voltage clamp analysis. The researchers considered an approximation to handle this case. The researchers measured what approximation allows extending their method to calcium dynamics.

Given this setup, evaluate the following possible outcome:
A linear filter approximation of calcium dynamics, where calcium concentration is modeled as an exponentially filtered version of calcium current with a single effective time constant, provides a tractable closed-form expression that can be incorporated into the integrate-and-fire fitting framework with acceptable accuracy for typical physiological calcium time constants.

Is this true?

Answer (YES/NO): NO